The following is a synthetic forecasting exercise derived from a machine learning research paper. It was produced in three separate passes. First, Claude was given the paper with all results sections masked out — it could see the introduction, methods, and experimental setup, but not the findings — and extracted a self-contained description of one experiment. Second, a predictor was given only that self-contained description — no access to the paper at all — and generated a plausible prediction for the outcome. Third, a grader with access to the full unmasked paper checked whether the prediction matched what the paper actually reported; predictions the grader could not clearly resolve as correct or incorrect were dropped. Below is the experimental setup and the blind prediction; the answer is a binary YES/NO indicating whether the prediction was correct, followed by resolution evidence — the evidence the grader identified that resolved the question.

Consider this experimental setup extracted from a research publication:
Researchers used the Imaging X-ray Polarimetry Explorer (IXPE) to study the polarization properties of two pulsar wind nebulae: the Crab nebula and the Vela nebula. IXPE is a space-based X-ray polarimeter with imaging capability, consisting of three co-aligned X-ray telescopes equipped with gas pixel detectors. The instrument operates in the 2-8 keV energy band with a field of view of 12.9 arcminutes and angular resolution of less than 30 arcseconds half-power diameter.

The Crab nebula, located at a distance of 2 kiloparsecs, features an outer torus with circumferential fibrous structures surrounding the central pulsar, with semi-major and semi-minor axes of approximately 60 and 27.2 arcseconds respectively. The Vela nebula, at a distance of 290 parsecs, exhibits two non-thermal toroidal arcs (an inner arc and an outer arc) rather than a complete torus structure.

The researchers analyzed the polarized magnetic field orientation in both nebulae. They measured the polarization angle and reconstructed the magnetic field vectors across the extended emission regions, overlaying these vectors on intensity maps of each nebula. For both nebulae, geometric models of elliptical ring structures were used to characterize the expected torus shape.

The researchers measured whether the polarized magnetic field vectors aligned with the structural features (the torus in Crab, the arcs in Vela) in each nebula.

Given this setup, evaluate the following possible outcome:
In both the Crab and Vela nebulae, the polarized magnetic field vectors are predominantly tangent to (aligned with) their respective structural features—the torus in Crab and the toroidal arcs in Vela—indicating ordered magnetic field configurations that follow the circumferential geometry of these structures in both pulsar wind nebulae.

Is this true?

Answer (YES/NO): NO